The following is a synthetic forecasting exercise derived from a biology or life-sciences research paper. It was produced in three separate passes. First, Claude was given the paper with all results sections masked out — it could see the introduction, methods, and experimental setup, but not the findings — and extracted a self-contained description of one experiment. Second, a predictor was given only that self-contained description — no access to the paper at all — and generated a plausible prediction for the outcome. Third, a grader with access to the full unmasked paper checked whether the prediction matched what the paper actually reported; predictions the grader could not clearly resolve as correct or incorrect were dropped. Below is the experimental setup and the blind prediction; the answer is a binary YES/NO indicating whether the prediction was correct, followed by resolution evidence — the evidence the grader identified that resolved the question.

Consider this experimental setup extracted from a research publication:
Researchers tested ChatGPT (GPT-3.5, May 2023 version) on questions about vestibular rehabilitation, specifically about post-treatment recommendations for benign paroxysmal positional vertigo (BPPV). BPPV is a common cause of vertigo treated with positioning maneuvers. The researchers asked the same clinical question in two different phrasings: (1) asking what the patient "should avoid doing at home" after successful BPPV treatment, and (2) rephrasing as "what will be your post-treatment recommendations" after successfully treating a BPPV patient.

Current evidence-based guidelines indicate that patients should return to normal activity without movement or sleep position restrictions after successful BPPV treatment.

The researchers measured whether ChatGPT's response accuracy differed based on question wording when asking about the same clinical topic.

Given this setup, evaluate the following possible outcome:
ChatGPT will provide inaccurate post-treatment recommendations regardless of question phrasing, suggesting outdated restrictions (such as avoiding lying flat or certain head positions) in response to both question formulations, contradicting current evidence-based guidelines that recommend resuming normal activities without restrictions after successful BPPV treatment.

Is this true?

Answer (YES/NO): NO